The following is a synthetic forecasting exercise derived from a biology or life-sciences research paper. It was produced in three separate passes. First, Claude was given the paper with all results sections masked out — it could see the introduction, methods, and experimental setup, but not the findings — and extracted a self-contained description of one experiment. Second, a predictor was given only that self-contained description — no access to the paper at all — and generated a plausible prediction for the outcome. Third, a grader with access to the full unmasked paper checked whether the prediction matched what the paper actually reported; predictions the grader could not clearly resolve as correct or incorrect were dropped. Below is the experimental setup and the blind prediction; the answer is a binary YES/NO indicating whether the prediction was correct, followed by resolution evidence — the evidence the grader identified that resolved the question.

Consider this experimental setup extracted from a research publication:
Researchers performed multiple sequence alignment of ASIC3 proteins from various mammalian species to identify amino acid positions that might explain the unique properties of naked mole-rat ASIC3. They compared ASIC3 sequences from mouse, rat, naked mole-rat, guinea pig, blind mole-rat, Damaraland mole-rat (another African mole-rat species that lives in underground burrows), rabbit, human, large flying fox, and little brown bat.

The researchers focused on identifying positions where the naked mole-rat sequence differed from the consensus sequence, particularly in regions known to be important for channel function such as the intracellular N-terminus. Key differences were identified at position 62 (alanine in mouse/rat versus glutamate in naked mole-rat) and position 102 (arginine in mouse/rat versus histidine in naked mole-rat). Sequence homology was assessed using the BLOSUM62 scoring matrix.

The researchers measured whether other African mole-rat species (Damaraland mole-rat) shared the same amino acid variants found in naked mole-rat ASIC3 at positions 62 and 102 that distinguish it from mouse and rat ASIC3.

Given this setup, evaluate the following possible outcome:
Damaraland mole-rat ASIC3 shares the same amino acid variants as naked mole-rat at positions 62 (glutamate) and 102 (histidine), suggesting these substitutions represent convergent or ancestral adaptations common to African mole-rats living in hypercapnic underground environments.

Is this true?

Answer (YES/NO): NO